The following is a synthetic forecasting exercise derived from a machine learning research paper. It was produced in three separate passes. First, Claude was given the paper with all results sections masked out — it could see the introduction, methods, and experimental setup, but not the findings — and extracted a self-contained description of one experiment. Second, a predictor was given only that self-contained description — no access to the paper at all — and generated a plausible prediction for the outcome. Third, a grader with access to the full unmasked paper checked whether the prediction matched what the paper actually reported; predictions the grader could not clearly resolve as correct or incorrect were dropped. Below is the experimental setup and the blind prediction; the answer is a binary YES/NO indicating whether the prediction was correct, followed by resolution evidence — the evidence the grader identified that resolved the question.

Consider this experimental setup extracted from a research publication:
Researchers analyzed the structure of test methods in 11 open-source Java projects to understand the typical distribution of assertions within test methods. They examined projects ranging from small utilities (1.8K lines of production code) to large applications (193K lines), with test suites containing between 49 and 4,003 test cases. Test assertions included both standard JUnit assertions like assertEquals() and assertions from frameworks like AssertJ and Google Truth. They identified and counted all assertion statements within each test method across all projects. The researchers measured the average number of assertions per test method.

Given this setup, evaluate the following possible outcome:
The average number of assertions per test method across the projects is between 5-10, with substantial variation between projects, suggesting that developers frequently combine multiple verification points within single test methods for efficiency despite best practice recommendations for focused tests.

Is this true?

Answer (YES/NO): NO